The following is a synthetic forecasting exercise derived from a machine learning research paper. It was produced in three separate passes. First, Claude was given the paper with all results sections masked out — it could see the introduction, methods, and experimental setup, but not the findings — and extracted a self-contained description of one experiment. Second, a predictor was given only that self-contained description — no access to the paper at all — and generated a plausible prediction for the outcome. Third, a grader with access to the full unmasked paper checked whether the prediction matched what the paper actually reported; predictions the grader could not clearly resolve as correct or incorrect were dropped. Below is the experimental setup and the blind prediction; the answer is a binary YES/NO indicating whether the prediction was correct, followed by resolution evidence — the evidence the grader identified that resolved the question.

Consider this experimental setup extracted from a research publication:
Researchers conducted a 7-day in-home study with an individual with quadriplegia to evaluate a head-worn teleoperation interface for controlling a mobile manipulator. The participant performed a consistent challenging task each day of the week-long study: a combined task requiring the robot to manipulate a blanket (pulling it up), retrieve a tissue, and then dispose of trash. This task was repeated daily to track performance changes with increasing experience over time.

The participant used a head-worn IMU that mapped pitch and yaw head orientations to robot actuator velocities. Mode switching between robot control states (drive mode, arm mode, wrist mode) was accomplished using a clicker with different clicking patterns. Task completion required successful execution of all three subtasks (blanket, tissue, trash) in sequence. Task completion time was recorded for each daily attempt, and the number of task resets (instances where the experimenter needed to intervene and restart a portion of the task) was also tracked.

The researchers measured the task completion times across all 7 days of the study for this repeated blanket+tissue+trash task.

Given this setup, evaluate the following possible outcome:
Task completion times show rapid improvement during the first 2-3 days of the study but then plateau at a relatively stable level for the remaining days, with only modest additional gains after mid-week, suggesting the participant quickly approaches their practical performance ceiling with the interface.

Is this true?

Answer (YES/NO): NO